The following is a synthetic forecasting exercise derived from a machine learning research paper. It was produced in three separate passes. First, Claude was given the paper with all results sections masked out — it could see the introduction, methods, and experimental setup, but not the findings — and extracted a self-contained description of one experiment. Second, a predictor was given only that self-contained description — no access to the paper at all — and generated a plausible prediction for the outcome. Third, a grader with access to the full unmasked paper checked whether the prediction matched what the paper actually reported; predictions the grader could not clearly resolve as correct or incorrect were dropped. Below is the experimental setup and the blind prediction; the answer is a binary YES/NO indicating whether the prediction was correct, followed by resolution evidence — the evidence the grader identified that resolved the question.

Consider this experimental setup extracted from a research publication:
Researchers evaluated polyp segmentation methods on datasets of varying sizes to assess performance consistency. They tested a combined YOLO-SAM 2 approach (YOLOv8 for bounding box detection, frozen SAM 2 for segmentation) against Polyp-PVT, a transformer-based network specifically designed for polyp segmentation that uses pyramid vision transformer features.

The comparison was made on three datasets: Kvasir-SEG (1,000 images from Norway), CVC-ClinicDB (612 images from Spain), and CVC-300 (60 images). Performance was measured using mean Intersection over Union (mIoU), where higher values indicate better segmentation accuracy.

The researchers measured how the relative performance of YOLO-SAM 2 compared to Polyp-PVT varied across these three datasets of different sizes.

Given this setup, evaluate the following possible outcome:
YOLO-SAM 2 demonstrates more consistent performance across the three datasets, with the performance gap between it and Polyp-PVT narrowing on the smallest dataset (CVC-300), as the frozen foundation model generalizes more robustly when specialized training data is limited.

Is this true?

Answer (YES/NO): NO